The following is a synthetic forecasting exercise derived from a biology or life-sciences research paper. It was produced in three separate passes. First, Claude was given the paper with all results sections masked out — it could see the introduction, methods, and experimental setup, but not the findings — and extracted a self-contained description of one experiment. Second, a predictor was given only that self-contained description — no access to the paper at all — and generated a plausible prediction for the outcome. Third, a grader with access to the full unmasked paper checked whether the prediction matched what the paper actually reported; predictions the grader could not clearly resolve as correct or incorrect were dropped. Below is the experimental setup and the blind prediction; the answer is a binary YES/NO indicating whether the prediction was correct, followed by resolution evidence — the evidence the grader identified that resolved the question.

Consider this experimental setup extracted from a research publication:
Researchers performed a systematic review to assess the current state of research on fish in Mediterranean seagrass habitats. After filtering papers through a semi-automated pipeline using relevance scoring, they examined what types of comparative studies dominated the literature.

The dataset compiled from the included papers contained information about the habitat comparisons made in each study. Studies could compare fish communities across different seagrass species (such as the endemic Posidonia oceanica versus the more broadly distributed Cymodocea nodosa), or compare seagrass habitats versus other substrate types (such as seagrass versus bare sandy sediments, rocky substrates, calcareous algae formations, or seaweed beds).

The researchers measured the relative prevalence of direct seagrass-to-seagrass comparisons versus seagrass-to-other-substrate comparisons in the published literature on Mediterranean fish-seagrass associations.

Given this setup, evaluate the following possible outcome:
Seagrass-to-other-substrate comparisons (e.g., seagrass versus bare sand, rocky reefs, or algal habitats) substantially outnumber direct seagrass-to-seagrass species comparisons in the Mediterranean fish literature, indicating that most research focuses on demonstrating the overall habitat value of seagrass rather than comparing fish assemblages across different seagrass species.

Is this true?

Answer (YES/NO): YES